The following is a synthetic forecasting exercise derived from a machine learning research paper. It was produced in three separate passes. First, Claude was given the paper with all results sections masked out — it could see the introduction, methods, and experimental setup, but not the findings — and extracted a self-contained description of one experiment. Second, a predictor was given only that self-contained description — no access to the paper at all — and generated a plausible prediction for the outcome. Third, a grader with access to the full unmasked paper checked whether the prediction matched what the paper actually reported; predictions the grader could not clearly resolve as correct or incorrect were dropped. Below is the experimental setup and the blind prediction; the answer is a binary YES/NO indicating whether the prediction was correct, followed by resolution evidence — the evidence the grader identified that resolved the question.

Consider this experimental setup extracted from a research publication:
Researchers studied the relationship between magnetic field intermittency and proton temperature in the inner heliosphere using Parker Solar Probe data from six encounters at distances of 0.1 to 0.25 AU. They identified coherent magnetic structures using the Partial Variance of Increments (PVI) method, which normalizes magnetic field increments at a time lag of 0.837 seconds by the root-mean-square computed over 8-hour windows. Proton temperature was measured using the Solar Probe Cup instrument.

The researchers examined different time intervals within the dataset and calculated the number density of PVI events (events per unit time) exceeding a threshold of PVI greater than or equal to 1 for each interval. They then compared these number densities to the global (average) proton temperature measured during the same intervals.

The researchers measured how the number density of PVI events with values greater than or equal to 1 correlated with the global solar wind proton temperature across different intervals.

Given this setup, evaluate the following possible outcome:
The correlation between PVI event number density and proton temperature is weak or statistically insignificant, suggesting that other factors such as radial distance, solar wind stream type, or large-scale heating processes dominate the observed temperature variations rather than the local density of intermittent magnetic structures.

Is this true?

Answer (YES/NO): NO